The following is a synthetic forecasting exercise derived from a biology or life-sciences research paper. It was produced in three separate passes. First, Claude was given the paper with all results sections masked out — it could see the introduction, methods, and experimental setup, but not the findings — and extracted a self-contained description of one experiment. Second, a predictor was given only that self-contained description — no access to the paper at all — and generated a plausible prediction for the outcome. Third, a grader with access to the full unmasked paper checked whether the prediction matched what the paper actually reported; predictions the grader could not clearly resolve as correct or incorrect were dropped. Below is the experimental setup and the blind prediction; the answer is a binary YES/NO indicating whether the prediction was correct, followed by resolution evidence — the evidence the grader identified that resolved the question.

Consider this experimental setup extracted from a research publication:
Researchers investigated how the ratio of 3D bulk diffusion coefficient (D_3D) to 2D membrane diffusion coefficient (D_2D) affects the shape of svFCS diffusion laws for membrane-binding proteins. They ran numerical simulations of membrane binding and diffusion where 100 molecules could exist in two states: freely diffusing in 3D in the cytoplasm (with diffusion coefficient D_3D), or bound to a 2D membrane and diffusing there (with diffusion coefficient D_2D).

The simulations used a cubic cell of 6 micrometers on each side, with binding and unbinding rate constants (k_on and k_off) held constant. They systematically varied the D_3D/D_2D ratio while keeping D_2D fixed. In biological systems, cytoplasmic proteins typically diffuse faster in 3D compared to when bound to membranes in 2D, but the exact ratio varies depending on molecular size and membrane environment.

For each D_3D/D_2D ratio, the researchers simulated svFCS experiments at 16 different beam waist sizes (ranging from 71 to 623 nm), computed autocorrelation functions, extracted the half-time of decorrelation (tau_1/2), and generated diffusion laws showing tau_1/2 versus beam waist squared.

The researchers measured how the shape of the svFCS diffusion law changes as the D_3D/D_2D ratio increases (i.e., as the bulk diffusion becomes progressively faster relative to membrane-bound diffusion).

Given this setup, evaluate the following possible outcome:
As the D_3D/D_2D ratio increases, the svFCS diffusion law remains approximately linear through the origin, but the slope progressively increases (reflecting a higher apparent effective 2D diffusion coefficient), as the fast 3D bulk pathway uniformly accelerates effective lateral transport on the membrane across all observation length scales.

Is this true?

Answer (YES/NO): NO